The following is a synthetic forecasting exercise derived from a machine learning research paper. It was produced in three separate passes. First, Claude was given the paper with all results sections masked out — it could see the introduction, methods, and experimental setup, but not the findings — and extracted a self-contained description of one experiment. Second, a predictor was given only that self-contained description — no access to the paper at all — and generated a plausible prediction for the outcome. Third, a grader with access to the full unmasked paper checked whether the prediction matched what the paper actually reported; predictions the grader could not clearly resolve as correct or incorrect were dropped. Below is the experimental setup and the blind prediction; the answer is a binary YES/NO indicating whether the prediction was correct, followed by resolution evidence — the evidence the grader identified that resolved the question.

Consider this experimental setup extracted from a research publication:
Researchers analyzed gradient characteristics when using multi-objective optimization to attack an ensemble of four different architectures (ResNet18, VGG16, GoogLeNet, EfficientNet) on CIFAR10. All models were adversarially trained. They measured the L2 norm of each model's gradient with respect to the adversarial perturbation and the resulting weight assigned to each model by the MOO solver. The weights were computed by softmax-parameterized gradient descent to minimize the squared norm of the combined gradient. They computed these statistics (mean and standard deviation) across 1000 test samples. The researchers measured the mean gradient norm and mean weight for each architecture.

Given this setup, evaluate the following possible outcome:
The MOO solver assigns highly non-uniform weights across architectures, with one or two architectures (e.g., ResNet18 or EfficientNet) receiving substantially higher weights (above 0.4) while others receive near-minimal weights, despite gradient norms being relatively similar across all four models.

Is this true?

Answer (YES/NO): NO